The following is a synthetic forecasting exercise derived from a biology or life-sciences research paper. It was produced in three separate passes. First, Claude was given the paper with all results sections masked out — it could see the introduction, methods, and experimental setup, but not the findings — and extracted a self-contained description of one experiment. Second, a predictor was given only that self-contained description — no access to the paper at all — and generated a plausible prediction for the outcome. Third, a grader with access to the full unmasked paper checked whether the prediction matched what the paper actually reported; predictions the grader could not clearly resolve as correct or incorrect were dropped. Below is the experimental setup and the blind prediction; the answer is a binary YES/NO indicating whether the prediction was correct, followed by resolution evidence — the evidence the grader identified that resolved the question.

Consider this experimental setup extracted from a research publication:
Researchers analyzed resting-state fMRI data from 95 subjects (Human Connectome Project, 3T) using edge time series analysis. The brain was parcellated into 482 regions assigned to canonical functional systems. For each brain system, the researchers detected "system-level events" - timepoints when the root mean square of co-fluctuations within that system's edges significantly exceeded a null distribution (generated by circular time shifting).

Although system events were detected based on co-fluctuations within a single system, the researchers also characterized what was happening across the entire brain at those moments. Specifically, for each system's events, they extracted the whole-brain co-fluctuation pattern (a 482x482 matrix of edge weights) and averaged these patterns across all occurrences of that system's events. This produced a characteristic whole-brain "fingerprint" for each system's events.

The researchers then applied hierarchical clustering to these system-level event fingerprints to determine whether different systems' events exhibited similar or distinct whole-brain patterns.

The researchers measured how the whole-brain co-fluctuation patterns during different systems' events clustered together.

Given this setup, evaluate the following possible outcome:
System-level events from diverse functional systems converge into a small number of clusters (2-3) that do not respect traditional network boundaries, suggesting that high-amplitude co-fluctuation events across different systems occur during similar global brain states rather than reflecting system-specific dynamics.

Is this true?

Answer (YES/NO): YES